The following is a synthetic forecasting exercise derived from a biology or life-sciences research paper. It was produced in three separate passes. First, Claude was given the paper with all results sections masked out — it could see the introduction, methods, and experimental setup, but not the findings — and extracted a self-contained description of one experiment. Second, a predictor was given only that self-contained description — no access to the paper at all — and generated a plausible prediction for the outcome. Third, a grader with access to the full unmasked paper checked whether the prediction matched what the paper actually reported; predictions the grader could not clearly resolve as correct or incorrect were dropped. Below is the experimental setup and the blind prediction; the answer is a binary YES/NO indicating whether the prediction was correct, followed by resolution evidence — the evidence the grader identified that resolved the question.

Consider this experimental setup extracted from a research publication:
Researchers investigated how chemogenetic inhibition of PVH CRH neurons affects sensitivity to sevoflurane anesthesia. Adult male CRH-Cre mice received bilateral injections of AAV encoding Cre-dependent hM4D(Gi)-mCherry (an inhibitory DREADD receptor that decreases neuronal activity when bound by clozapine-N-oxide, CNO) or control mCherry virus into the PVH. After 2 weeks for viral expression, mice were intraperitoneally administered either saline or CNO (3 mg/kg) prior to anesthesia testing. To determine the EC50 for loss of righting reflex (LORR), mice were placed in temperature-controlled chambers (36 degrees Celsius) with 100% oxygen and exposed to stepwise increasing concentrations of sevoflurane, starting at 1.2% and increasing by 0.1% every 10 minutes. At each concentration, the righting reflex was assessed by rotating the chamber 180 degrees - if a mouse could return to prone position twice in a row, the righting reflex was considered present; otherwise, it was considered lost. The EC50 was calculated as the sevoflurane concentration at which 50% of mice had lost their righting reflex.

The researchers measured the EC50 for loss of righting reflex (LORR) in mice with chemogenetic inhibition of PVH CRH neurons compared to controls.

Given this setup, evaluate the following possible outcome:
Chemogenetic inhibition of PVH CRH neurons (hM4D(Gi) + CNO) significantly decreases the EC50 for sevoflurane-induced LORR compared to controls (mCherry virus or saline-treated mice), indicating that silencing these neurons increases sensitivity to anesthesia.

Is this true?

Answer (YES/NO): YES